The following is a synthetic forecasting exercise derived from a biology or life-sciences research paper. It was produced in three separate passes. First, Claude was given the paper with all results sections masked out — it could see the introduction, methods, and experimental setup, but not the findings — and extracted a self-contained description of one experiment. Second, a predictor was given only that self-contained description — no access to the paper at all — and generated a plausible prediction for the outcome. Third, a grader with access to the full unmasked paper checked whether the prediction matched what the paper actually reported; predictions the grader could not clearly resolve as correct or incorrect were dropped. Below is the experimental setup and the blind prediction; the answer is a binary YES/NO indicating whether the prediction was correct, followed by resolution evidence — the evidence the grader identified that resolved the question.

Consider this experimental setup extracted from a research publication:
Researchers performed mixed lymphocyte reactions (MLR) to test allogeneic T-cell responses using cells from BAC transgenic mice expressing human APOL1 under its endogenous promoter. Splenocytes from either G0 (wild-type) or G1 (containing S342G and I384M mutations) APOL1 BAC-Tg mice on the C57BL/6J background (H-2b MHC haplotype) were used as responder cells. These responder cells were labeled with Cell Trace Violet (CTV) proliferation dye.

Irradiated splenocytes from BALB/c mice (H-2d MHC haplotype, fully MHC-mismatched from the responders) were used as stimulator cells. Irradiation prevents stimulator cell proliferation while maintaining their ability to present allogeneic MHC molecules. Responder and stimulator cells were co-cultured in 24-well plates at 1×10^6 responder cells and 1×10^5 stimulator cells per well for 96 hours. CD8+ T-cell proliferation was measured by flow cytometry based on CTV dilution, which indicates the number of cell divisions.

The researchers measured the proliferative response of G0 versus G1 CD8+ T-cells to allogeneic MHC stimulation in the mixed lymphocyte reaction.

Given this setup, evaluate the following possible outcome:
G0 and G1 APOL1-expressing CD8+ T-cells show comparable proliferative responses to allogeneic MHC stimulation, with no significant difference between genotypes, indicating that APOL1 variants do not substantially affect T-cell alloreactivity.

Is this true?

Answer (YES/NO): NO